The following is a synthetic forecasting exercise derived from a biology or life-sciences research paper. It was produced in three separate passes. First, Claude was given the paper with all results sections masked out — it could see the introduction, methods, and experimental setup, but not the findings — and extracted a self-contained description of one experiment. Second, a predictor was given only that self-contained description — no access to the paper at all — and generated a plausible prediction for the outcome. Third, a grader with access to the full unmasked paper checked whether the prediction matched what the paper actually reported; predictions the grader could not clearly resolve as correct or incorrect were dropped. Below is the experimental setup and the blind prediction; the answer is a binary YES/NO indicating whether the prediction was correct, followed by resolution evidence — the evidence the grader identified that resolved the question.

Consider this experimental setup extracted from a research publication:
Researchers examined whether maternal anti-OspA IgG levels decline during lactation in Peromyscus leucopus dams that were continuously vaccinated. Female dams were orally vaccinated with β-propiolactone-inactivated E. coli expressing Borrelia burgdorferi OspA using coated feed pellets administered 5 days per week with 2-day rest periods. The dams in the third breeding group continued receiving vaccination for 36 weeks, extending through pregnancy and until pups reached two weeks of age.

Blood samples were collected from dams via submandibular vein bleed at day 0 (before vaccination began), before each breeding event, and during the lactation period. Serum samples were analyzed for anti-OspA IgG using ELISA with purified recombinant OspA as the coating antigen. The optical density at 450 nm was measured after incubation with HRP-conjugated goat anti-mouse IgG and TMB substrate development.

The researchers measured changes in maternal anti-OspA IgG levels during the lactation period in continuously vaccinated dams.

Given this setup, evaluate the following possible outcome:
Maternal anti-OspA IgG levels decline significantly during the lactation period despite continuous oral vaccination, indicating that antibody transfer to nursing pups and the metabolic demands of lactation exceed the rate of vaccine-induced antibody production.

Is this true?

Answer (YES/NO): NO